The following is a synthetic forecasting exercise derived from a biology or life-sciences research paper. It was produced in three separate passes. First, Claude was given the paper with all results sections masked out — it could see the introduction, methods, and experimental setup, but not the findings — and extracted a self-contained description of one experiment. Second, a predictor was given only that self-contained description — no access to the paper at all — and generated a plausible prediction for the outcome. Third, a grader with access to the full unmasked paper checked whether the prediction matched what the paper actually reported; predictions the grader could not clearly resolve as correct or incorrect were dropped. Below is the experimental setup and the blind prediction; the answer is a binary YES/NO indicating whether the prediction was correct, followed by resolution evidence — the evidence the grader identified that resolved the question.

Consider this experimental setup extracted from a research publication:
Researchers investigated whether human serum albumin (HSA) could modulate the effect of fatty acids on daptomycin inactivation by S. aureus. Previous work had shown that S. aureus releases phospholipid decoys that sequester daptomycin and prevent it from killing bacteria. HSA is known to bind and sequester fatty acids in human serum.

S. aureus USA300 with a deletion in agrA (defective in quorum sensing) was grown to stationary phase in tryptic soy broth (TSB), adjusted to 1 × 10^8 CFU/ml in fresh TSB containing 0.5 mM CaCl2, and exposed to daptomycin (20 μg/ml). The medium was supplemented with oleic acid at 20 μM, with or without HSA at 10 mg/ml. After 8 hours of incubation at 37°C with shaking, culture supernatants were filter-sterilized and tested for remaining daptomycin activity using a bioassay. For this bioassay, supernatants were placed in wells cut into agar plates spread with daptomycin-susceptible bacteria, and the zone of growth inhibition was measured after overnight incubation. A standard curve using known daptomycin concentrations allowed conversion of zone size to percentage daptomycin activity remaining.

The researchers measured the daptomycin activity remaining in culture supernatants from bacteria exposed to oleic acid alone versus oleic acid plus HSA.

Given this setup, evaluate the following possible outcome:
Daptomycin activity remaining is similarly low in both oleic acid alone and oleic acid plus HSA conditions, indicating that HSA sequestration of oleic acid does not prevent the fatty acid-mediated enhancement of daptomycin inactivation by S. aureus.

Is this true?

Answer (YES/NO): NO